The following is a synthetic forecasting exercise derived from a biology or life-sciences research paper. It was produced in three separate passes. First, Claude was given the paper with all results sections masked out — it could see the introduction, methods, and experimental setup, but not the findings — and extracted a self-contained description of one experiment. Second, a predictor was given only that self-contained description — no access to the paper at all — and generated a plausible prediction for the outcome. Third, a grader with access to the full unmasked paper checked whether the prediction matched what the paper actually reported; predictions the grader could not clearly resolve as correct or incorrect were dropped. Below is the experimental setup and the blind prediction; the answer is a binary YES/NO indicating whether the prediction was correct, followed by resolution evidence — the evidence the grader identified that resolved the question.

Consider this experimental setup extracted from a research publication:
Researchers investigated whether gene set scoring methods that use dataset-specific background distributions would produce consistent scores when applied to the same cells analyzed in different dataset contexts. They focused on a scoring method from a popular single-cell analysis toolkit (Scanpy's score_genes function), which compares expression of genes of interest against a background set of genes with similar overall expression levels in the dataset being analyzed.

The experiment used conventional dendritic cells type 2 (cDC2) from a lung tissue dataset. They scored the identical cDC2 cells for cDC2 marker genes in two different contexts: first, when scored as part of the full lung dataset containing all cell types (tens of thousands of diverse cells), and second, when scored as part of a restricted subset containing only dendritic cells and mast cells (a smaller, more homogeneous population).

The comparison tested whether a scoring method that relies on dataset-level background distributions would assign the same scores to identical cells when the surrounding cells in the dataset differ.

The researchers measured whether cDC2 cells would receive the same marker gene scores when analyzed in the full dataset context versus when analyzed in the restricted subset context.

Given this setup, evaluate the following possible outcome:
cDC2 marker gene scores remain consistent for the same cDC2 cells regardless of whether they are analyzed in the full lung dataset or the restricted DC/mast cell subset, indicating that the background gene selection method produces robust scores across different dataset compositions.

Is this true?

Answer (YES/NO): NO